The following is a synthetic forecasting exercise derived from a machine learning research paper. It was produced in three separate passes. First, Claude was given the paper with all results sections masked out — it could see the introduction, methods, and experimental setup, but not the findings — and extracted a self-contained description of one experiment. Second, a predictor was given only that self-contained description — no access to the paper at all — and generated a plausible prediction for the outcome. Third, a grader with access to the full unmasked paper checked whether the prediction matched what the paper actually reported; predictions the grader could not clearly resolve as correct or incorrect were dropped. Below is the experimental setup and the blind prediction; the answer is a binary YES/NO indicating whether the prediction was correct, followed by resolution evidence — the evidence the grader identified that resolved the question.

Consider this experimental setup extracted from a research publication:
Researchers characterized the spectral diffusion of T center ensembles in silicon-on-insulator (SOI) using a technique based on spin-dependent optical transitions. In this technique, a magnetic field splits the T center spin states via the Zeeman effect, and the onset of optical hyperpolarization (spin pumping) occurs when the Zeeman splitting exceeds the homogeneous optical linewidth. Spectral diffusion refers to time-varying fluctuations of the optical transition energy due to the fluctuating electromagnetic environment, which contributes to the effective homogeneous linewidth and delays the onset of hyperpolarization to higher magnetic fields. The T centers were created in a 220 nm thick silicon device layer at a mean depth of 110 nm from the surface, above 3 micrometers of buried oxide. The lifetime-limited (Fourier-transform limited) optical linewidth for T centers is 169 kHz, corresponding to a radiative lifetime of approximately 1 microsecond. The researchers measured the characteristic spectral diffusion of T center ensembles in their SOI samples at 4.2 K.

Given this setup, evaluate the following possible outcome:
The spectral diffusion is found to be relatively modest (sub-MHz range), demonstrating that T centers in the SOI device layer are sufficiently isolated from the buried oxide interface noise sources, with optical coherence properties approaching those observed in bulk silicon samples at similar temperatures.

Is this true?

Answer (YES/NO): NO